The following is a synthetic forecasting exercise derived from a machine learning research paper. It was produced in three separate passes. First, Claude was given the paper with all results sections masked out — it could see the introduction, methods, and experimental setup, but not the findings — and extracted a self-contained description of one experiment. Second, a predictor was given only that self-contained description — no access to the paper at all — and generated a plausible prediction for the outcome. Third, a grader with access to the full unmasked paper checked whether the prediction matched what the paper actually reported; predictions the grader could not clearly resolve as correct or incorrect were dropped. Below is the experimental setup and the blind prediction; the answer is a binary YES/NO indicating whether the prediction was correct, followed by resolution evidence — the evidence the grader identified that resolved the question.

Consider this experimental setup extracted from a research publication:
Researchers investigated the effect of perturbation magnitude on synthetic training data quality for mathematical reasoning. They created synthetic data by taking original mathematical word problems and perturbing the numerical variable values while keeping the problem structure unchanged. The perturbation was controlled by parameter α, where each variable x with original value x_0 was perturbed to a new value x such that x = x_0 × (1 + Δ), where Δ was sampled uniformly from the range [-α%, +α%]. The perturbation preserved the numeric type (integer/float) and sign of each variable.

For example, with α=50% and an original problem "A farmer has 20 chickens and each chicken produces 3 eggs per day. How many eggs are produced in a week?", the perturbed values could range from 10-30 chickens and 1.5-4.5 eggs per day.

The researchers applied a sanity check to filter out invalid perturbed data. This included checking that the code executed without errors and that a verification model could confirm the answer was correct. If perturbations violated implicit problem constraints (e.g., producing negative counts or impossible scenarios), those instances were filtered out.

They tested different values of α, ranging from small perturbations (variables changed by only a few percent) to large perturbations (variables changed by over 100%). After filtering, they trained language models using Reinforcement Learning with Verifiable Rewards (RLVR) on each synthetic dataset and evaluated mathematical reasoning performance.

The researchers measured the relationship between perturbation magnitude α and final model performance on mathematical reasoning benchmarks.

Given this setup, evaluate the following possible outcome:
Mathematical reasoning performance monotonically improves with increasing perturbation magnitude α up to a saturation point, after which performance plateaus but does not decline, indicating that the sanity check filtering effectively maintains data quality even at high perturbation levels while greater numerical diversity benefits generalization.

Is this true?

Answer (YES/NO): NO